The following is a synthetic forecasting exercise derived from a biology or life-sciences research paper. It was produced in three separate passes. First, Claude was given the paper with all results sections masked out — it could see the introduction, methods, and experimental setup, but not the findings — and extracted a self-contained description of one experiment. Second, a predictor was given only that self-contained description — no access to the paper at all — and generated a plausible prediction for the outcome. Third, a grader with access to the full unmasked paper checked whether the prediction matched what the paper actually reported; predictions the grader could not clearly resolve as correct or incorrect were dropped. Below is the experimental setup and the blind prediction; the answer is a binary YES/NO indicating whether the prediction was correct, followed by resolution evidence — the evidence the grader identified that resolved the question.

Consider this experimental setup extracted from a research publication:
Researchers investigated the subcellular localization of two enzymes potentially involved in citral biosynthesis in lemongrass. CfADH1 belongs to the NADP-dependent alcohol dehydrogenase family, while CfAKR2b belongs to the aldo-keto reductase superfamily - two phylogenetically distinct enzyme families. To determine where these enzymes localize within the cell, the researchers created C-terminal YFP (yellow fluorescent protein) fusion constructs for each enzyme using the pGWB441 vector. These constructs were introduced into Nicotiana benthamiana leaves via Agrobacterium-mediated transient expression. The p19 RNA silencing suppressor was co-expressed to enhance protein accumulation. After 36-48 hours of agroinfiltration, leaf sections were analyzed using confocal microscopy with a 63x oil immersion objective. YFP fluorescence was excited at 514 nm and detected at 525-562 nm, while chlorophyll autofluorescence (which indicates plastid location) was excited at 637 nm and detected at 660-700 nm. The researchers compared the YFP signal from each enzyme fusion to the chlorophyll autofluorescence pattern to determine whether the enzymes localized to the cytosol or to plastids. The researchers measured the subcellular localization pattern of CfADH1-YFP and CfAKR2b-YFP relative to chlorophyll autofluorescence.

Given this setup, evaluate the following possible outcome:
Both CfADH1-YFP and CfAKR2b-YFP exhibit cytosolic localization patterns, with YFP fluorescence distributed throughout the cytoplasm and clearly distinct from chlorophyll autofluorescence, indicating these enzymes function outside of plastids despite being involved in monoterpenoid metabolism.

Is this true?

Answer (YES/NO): NO